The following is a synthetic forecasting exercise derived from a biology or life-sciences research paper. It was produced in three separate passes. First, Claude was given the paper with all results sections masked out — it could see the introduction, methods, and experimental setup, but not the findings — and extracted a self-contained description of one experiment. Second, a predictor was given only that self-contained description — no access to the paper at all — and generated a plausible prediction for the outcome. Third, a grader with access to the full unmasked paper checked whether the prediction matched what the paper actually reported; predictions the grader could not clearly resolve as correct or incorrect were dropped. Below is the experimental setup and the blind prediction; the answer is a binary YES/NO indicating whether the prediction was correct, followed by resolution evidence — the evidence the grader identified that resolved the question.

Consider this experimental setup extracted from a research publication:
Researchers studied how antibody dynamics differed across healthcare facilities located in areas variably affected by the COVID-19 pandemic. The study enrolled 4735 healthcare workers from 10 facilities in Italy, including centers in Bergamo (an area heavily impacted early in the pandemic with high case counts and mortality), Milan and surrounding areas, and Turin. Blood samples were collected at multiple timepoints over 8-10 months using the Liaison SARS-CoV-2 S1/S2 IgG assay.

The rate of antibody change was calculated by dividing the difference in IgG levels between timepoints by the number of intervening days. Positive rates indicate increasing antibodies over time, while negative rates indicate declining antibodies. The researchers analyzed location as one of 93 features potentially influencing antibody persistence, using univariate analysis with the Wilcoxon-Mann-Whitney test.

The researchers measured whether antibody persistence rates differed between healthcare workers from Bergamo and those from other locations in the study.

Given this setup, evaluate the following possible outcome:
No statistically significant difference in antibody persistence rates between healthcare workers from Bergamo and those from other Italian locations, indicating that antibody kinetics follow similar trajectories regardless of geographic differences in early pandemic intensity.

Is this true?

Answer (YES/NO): NO